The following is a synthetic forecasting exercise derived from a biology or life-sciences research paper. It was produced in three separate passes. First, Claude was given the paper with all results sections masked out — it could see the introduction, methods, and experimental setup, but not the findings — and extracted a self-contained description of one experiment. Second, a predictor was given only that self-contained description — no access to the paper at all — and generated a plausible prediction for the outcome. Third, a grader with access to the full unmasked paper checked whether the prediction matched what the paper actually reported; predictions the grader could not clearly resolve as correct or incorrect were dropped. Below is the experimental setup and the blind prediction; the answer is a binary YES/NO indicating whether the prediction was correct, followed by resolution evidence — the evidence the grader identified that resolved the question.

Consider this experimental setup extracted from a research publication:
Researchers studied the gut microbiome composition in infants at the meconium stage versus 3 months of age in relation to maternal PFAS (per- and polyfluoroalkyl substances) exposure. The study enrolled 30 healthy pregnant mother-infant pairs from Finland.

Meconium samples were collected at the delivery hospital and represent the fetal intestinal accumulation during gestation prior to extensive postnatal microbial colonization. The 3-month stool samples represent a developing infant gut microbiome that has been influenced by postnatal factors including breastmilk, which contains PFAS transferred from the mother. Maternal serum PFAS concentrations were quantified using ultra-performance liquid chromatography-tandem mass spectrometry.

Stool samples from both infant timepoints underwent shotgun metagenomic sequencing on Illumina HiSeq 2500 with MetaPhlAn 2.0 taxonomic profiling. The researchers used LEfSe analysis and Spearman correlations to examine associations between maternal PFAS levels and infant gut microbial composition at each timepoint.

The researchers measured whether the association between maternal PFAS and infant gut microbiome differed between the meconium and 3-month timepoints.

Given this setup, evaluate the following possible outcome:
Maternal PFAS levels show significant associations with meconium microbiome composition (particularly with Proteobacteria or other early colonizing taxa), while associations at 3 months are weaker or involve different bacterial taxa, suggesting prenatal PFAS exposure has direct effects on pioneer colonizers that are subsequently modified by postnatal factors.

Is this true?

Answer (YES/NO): NO